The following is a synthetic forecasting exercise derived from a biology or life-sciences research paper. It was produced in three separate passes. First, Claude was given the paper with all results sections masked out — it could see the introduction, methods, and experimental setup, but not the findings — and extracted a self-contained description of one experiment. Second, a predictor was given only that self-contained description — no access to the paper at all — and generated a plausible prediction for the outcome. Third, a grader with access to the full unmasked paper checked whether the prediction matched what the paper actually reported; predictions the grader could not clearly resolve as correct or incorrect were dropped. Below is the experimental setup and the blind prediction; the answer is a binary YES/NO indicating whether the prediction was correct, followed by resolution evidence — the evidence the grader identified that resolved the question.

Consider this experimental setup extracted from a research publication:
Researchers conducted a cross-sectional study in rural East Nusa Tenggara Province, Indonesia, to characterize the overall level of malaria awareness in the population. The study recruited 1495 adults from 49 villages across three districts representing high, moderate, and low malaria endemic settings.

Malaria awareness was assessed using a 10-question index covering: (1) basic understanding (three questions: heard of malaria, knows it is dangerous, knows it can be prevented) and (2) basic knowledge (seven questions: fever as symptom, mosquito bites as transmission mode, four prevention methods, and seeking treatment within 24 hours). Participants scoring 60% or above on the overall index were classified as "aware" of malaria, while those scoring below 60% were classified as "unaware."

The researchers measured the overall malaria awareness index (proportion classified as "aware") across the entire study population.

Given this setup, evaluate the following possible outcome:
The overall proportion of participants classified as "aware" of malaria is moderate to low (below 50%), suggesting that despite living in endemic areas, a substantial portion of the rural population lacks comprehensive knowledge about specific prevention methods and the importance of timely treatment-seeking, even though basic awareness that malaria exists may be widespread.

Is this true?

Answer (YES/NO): YES